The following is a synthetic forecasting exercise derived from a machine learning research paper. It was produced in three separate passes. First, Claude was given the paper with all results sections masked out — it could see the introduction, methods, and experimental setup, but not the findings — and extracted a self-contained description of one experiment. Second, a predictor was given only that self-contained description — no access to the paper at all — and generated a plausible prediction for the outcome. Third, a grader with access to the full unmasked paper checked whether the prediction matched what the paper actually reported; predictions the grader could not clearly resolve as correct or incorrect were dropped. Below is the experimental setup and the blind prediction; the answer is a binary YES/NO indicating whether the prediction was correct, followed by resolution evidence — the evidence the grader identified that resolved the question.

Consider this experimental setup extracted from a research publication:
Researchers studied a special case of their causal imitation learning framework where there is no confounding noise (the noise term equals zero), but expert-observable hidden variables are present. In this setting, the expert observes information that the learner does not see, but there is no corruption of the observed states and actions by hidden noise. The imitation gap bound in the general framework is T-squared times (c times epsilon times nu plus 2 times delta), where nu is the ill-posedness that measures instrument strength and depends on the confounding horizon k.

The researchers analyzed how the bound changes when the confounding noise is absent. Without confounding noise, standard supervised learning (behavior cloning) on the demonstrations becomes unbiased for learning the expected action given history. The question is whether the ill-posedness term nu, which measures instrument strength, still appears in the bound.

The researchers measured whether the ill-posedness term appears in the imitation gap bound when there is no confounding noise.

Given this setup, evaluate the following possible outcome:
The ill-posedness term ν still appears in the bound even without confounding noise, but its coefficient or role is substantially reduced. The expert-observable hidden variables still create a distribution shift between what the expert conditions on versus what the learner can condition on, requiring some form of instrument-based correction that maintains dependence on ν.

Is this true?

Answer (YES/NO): NO